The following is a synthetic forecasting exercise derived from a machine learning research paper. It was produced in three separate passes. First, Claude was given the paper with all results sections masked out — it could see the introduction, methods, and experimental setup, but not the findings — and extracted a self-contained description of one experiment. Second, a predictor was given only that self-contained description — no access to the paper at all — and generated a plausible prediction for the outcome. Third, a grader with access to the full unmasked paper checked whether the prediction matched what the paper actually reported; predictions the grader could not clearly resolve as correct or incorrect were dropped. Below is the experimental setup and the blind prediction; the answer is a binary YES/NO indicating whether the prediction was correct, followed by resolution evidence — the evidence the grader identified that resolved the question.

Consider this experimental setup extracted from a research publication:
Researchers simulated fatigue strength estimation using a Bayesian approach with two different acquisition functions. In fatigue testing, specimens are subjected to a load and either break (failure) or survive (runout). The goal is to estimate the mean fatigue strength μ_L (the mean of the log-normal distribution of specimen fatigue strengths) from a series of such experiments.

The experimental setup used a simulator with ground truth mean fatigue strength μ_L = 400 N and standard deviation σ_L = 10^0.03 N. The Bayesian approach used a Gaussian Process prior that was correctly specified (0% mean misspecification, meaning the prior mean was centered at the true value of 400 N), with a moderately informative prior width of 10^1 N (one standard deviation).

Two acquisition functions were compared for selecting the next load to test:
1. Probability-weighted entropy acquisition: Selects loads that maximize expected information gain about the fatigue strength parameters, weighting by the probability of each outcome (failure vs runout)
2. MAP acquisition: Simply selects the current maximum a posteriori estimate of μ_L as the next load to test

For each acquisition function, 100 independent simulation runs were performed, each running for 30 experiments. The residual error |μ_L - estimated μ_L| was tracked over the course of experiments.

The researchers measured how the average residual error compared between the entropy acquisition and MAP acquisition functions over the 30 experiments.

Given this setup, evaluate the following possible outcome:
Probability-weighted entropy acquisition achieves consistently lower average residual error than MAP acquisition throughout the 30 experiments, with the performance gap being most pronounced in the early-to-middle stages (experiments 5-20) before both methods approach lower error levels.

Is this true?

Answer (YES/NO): NO